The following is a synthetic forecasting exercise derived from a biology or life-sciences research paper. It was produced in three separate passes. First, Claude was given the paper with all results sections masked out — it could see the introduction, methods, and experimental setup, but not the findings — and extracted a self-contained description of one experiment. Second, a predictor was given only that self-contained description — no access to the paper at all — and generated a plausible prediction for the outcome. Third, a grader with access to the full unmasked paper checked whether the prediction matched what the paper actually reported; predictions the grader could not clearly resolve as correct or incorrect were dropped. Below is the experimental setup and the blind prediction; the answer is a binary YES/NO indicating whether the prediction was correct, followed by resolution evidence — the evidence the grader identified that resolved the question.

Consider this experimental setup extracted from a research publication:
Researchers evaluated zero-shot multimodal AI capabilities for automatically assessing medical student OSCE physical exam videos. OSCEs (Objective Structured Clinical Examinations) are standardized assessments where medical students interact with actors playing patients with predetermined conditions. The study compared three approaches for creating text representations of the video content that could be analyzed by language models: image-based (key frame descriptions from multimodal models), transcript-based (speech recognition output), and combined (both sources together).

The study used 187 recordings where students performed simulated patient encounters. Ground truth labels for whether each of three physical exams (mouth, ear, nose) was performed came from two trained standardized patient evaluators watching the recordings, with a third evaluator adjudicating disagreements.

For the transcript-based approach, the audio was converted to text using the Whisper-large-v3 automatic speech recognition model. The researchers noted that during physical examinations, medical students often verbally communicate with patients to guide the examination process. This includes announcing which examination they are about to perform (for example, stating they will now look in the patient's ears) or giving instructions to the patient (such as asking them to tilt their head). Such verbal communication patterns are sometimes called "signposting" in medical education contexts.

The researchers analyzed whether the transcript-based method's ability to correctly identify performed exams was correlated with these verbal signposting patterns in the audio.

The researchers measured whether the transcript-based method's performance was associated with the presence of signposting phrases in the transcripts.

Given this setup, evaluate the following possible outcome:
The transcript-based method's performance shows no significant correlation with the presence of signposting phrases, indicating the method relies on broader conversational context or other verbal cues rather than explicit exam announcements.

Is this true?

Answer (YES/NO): NO